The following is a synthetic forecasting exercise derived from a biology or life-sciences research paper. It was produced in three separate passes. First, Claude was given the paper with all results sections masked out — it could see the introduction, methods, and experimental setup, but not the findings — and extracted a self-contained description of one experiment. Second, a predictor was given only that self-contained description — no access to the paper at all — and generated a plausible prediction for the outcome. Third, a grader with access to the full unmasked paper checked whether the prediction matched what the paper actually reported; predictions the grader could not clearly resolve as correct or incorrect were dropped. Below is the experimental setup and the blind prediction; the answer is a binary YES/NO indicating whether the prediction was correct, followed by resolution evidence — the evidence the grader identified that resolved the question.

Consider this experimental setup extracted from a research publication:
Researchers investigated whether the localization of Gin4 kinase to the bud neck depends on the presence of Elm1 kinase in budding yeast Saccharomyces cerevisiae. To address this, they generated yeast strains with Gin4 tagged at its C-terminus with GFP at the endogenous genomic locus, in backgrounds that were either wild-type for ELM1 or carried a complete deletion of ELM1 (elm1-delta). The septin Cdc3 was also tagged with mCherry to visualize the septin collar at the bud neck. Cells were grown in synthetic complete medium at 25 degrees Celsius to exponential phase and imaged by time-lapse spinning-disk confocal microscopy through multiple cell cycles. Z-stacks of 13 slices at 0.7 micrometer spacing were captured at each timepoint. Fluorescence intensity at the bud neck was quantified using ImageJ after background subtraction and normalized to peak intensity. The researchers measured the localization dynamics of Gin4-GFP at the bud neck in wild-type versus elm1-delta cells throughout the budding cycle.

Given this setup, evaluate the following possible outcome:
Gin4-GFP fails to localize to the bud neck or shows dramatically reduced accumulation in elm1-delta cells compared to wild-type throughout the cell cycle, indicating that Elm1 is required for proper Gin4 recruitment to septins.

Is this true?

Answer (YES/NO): NO